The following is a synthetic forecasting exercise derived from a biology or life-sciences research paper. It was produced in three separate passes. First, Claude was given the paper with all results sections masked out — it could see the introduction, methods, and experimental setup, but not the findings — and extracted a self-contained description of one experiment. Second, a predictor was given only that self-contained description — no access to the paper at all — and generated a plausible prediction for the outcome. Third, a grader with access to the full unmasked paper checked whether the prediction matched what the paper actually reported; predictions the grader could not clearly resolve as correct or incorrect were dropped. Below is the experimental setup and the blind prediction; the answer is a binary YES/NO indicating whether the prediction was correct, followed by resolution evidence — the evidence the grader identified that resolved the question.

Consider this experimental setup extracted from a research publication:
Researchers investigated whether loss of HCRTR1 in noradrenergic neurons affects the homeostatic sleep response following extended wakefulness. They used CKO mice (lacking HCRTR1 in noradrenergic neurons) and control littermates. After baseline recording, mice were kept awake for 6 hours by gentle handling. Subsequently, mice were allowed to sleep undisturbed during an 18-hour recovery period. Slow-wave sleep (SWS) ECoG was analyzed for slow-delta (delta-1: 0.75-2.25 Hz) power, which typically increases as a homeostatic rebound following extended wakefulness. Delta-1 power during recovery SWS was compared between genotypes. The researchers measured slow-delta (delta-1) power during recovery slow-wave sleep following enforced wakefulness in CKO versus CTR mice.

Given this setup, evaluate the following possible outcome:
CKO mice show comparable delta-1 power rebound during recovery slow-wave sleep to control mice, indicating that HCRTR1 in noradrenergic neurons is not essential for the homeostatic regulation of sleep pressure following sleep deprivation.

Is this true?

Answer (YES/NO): NO